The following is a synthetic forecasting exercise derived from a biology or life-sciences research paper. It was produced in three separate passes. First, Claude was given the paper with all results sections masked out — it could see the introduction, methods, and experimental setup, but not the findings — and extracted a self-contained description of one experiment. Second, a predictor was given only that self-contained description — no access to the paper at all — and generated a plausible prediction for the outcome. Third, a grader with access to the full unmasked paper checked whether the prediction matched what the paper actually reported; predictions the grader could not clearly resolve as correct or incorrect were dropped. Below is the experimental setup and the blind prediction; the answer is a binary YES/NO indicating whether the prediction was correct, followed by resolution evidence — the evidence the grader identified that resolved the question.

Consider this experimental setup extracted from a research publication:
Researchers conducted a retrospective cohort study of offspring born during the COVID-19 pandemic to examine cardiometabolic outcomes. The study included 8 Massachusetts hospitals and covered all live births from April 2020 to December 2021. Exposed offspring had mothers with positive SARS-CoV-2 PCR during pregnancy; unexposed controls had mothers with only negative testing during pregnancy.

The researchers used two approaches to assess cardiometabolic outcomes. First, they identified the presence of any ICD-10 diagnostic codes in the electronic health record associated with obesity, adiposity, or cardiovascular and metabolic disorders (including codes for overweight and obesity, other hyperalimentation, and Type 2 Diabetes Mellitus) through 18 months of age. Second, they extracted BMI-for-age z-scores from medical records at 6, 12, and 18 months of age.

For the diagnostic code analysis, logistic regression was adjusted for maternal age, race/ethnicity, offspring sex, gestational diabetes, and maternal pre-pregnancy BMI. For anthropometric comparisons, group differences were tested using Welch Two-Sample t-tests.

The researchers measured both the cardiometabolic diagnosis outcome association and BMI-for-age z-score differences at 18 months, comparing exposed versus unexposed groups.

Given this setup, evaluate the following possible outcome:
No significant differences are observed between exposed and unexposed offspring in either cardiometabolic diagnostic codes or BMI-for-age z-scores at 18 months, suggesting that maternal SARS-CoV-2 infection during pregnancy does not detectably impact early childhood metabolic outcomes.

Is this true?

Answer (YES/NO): NO